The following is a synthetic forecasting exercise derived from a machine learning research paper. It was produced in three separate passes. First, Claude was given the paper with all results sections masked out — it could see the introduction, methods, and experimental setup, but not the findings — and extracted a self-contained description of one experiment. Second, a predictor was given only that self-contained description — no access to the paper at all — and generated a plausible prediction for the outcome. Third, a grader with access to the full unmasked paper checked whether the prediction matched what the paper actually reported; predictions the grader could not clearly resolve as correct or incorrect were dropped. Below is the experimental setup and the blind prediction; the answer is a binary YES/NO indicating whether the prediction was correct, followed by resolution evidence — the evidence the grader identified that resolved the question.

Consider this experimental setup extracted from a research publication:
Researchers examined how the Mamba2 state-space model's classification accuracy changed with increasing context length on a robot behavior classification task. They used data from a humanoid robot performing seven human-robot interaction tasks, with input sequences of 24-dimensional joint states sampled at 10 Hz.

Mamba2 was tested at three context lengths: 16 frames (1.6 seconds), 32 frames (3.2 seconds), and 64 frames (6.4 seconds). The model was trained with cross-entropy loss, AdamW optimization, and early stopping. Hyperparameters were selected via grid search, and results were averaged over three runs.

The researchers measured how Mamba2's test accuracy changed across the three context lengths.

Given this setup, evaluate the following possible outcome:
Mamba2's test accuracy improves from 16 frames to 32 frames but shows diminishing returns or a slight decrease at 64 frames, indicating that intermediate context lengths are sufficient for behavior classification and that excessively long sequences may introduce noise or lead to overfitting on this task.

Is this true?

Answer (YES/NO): NO